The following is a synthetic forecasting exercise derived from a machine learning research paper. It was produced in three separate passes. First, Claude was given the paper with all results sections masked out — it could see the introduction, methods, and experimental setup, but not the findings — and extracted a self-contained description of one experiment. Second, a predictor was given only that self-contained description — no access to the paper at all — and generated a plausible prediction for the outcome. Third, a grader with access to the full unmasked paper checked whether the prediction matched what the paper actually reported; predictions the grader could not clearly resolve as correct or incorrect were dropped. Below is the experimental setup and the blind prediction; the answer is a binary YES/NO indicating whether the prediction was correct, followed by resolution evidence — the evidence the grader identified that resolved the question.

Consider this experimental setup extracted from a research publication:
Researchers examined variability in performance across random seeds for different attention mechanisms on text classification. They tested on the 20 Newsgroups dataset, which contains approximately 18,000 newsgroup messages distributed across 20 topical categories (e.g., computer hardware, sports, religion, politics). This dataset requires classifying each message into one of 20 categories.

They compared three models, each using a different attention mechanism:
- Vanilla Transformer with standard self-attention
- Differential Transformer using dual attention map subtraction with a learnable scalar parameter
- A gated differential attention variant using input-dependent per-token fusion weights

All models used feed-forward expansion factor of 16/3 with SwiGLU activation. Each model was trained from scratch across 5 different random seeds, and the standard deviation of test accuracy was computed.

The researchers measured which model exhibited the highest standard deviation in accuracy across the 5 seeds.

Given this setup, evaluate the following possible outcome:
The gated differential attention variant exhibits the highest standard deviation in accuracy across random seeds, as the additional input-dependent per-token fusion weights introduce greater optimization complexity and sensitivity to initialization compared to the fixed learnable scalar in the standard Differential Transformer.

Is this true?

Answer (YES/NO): NO